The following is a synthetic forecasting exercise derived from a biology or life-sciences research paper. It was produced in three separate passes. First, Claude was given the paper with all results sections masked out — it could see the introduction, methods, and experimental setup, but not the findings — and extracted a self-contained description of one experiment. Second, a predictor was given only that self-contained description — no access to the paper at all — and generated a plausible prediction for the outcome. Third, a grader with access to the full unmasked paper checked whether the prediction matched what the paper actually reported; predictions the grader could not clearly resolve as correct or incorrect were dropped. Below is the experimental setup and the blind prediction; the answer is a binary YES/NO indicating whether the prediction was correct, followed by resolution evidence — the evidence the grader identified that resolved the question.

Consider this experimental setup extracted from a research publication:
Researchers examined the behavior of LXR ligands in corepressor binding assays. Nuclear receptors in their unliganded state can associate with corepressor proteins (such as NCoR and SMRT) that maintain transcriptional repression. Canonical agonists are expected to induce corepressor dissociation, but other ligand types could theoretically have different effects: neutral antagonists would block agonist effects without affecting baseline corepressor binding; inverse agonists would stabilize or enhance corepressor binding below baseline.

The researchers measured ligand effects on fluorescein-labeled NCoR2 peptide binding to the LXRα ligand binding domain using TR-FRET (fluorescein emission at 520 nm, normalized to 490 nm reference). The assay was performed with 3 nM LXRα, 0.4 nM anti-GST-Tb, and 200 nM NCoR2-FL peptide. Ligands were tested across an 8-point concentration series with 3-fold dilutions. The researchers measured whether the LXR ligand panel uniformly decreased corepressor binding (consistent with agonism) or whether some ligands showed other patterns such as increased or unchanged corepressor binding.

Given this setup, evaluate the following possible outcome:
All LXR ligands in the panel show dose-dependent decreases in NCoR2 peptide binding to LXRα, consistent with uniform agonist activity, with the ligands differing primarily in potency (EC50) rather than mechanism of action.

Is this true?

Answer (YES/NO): NO